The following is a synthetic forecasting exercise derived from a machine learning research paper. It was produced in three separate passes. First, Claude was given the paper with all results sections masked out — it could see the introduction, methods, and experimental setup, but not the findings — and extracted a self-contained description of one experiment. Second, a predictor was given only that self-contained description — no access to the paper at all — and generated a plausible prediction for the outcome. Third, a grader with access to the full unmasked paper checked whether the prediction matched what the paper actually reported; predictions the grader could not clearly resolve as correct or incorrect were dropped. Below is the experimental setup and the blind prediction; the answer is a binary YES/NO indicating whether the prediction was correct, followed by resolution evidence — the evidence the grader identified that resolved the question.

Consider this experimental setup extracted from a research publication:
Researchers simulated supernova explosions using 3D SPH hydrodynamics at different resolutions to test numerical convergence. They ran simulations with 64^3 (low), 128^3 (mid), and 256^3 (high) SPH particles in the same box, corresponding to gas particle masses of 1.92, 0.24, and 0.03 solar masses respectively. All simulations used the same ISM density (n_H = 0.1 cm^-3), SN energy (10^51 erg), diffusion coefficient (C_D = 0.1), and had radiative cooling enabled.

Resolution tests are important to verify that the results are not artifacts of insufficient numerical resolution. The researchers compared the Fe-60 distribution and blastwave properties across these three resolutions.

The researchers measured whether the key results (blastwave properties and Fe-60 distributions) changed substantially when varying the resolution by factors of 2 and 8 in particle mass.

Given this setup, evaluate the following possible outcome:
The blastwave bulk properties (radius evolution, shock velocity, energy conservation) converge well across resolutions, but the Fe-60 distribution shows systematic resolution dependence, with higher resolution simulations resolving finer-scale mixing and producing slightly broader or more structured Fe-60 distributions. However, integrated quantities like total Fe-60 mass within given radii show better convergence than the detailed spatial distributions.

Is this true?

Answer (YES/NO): NO